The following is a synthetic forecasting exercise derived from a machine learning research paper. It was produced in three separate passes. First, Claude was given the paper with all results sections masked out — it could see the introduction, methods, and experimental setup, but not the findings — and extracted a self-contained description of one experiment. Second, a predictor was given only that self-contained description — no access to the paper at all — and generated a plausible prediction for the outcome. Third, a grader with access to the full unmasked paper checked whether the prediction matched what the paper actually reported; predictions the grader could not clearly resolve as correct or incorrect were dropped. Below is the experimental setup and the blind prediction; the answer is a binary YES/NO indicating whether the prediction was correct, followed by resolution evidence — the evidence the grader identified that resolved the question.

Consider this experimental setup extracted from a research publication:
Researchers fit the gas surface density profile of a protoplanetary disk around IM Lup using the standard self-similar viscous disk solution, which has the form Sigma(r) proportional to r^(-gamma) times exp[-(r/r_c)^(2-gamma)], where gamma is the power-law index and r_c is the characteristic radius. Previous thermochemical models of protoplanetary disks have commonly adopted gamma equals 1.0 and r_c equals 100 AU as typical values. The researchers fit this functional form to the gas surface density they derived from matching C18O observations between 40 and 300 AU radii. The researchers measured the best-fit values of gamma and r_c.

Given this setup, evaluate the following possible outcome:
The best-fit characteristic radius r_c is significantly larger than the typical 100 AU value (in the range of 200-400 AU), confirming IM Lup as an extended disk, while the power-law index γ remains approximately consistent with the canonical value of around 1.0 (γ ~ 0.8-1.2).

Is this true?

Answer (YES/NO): NO